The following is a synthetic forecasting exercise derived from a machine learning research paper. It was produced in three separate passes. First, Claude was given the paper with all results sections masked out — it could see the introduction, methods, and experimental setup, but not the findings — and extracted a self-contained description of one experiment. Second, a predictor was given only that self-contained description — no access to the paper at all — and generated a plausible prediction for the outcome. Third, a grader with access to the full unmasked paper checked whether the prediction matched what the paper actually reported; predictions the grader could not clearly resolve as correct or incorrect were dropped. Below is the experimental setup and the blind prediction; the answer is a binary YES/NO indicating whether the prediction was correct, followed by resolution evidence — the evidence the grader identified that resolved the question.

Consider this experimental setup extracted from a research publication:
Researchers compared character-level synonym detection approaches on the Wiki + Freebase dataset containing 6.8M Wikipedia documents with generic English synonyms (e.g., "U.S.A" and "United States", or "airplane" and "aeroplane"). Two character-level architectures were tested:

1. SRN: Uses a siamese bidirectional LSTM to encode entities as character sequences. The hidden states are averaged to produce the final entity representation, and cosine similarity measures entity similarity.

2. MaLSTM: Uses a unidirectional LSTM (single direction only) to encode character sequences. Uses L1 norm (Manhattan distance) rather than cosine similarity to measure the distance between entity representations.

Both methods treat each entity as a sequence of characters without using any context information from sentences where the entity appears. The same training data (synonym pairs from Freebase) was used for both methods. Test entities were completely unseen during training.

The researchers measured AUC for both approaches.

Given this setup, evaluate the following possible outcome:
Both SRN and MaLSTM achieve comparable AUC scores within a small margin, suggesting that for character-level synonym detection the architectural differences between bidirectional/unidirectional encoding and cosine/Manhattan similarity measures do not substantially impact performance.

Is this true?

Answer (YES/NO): NO